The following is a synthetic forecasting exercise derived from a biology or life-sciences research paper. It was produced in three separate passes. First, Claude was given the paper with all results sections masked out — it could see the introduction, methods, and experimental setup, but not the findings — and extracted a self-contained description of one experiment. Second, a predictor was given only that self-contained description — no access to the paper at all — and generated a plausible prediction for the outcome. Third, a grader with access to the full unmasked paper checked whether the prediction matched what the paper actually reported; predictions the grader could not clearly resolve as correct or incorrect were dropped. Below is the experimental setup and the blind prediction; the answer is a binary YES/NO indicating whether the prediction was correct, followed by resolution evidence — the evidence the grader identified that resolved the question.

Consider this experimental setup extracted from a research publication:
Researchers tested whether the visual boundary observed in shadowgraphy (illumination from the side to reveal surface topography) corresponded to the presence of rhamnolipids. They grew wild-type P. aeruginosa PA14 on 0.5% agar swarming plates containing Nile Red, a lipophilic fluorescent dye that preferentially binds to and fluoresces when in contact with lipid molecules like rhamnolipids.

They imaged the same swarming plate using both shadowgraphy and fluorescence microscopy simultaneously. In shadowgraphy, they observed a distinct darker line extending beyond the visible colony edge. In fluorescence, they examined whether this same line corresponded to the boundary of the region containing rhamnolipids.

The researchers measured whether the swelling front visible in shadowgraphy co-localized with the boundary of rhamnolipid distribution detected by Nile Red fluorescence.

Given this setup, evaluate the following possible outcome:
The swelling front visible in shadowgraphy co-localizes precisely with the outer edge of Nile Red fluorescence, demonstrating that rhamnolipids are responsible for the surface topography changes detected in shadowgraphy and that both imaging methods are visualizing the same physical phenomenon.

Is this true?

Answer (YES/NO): YES